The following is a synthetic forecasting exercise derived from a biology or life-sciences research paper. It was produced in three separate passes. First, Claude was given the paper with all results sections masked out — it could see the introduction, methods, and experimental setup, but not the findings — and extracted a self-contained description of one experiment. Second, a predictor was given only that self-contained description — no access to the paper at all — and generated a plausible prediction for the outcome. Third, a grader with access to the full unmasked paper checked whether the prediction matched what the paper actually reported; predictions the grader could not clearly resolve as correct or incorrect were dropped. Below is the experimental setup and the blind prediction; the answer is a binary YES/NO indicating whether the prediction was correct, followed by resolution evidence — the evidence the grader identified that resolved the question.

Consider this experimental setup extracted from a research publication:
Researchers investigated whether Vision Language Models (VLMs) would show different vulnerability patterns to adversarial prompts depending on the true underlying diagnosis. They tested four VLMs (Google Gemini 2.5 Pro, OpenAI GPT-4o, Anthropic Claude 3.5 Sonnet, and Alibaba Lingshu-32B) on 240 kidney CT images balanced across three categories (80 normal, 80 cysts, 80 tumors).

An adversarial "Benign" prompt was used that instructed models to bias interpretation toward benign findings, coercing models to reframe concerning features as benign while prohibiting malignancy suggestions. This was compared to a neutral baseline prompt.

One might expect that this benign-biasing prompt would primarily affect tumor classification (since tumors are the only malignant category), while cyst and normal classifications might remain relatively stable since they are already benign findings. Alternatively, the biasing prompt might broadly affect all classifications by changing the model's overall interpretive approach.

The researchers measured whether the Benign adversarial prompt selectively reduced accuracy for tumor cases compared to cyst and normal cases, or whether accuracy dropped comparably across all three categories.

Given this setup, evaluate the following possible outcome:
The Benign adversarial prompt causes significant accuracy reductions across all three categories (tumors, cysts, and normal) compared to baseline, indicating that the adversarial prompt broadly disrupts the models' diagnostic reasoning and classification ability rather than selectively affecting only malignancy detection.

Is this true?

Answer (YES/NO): NO